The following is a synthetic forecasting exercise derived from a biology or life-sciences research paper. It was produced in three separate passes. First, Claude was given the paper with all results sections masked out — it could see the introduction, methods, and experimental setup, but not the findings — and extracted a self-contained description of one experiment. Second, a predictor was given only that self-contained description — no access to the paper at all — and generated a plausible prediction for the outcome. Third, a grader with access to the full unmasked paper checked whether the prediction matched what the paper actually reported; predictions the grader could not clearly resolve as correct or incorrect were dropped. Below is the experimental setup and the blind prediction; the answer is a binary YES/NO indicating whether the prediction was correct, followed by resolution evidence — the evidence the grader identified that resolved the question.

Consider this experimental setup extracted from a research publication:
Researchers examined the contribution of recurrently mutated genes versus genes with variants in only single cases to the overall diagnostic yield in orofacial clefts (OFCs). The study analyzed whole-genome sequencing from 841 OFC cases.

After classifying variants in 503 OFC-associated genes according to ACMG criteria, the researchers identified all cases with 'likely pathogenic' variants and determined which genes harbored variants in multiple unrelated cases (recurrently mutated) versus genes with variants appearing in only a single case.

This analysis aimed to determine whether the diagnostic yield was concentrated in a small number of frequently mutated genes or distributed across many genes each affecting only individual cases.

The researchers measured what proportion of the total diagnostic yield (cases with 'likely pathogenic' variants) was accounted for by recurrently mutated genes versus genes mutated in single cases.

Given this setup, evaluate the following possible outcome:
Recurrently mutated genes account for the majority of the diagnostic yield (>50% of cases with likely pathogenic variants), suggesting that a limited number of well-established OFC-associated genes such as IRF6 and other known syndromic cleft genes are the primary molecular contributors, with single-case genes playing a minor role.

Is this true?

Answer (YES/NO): YES